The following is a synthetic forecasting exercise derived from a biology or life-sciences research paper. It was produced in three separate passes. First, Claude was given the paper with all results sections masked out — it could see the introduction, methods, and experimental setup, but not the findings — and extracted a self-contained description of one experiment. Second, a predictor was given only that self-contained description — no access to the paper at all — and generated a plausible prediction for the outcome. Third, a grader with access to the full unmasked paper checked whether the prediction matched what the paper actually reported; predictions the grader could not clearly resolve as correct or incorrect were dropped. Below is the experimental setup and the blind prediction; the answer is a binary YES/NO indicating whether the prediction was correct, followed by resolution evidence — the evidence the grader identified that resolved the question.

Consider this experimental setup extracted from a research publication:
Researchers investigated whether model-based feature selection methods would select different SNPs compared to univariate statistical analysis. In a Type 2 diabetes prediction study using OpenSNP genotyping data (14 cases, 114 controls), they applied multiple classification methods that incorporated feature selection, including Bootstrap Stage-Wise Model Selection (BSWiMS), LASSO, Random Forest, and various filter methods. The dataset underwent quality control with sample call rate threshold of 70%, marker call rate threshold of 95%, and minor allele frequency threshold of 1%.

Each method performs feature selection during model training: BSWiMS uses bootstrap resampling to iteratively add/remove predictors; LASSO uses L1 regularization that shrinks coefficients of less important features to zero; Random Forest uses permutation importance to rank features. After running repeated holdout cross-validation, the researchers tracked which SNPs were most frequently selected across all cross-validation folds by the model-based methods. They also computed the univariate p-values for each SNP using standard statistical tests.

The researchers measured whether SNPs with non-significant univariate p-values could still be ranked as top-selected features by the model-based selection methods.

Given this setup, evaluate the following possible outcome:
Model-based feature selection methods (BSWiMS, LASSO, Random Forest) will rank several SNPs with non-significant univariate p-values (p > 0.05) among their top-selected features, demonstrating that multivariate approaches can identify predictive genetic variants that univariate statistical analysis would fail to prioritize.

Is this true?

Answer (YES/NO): NO